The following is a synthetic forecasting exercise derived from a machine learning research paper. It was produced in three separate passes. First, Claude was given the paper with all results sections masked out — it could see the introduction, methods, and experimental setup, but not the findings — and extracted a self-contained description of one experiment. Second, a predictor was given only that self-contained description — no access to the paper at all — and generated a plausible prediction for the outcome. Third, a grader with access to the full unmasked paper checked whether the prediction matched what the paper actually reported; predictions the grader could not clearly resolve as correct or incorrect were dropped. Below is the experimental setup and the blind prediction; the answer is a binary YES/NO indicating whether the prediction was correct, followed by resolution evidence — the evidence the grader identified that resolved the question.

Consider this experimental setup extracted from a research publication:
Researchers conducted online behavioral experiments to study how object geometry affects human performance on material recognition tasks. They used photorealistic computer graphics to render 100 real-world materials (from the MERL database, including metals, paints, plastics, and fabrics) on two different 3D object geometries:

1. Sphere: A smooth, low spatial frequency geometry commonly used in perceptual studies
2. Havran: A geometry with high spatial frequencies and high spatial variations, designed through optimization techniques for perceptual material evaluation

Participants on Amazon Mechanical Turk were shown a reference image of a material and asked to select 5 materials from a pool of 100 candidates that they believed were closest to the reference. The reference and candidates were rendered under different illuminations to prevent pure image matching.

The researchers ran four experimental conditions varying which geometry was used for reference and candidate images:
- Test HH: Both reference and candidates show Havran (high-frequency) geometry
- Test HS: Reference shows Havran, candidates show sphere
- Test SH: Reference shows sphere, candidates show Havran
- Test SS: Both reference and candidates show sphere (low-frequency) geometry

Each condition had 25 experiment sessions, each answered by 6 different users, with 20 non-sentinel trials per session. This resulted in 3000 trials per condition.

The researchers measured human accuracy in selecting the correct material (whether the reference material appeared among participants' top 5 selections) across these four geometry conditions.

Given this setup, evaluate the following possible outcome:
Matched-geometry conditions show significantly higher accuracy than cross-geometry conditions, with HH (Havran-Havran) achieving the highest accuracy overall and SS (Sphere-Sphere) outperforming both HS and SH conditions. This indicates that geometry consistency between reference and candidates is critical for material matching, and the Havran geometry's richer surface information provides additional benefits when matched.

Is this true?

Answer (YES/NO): NO